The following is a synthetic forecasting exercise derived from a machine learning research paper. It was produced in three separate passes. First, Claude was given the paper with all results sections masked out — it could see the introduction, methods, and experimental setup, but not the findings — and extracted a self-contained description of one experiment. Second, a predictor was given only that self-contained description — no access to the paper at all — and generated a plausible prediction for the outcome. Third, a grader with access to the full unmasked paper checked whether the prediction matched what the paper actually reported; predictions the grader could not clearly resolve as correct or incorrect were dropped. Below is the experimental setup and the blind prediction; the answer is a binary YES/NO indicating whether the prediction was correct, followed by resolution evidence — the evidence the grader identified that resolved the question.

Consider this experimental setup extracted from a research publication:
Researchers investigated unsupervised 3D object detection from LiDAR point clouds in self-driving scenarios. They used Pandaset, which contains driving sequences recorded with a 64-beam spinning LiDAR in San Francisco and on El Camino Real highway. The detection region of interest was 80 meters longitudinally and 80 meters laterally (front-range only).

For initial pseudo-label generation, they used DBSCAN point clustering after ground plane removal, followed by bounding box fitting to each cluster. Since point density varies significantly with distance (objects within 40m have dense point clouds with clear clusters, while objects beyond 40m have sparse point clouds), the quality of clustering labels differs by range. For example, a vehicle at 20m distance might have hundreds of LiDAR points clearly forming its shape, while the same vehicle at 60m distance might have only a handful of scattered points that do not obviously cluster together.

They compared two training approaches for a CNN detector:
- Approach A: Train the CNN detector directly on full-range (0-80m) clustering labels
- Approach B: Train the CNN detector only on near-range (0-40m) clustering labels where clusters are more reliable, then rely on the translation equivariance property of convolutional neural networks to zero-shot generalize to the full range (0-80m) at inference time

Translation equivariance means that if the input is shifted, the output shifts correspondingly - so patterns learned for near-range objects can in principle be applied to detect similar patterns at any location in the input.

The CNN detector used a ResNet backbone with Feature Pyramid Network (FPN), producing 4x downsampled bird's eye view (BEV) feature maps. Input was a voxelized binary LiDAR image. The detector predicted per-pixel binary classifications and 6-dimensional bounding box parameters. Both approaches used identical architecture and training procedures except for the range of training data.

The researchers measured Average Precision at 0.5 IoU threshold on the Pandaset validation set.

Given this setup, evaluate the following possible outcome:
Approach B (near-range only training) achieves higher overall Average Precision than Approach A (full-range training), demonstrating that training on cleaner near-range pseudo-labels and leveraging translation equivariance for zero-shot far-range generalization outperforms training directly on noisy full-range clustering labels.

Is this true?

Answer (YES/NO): YES